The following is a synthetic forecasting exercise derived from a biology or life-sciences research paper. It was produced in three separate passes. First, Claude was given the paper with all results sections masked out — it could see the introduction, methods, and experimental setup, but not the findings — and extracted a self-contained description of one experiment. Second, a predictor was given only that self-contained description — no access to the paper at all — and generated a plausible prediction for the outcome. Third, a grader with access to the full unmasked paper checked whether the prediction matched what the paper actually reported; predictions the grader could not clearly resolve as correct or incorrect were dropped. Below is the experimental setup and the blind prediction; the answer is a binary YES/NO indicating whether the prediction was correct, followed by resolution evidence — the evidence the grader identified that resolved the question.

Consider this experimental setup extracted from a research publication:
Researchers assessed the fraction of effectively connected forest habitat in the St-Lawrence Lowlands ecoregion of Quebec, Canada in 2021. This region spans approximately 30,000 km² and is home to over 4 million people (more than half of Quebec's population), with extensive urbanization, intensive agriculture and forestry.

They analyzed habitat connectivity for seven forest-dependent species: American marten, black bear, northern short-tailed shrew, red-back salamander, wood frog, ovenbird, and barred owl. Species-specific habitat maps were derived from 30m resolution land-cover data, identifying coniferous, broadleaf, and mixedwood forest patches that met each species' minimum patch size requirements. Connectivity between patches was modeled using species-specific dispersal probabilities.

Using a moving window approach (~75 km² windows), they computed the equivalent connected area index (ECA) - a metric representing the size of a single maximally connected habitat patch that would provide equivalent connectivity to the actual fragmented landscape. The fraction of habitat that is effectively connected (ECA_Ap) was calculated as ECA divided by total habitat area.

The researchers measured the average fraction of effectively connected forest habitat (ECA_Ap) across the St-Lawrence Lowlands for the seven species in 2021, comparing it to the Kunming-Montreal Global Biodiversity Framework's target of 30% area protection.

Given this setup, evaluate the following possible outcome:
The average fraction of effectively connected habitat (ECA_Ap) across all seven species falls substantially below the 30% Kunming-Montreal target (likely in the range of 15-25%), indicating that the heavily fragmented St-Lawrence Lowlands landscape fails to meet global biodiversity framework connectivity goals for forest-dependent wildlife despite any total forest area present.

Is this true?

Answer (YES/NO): NO